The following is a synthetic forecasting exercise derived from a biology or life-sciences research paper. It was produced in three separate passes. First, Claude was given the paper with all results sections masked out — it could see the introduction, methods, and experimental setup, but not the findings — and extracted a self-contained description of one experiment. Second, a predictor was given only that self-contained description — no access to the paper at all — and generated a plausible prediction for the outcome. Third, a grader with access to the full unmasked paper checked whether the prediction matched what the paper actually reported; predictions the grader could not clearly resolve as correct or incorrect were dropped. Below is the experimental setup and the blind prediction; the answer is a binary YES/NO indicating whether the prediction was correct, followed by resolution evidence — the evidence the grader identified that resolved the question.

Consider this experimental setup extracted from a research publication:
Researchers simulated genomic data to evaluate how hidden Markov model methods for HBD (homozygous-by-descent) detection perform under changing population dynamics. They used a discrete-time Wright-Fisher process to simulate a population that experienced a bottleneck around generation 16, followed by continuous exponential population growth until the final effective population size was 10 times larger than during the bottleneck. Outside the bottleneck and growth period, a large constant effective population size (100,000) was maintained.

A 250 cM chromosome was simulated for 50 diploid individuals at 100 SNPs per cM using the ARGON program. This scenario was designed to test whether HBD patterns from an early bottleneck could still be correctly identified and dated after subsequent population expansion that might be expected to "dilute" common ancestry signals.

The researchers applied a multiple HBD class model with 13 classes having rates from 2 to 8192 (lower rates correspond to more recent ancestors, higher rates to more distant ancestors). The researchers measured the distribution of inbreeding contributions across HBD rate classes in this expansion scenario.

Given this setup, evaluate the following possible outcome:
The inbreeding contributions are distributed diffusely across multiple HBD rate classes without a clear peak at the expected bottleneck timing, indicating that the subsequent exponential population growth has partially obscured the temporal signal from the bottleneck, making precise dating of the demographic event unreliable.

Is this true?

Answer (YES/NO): NO